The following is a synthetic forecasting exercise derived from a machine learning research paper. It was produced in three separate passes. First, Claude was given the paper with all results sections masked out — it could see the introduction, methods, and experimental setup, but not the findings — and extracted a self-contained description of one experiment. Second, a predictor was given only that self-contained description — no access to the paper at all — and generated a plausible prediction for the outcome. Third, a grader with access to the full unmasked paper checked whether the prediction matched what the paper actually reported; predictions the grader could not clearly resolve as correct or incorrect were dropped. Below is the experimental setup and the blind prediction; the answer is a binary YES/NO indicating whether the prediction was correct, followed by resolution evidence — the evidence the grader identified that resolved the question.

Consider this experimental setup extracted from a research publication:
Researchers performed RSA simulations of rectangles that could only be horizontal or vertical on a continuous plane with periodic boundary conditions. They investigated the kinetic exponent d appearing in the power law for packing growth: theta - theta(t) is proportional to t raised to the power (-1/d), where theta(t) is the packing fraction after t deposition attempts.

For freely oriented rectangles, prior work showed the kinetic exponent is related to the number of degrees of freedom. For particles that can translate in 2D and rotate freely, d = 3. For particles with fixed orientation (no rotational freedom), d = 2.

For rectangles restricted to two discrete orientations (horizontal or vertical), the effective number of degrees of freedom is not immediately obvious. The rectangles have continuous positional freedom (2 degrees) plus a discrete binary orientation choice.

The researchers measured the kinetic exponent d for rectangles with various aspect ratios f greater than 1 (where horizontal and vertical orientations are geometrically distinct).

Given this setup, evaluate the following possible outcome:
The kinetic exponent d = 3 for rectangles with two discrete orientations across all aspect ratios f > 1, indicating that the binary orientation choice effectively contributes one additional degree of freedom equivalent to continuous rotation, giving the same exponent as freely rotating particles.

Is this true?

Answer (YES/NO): NO